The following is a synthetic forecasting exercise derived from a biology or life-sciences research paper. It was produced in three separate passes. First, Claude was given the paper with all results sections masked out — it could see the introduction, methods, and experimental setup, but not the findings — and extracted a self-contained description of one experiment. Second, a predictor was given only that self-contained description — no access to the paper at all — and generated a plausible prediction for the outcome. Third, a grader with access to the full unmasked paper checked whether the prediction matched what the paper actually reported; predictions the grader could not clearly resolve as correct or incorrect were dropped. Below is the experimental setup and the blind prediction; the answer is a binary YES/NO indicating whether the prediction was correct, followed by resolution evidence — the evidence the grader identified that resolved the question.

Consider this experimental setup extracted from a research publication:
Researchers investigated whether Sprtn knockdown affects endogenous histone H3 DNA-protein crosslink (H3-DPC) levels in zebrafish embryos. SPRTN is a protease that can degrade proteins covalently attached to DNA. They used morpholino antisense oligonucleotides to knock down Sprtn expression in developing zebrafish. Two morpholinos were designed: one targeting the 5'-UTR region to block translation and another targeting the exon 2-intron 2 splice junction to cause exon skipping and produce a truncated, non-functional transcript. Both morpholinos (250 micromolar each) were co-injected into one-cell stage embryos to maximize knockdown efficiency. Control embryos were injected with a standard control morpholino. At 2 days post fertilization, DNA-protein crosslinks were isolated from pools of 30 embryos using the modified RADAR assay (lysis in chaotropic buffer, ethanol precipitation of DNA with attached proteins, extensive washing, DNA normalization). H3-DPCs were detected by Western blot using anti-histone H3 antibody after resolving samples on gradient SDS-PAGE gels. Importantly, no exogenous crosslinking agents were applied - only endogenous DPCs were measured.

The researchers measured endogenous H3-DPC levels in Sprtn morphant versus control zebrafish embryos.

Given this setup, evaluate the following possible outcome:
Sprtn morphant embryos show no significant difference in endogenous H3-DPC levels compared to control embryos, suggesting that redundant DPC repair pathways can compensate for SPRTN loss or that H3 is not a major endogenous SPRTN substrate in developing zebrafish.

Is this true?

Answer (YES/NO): NO